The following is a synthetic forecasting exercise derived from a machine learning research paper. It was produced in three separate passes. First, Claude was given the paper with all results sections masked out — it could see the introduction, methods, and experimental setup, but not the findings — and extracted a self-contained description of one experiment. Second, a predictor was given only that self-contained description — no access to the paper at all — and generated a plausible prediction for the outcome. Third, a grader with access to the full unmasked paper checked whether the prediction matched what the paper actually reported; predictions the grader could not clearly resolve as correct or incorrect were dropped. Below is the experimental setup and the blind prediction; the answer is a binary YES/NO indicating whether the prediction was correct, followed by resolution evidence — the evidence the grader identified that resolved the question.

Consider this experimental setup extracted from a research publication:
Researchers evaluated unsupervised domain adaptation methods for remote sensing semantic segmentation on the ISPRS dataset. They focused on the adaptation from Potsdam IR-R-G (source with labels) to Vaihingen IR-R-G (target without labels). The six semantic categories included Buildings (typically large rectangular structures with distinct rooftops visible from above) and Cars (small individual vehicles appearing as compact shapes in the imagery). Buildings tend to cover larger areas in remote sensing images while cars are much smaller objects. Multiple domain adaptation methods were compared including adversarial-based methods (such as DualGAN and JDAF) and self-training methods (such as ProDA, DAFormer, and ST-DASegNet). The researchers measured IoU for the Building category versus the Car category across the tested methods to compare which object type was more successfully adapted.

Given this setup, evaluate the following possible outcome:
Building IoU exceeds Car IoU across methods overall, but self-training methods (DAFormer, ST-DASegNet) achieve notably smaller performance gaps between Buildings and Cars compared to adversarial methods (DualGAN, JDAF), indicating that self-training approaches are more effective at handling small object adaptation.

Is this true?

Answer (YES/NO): NO